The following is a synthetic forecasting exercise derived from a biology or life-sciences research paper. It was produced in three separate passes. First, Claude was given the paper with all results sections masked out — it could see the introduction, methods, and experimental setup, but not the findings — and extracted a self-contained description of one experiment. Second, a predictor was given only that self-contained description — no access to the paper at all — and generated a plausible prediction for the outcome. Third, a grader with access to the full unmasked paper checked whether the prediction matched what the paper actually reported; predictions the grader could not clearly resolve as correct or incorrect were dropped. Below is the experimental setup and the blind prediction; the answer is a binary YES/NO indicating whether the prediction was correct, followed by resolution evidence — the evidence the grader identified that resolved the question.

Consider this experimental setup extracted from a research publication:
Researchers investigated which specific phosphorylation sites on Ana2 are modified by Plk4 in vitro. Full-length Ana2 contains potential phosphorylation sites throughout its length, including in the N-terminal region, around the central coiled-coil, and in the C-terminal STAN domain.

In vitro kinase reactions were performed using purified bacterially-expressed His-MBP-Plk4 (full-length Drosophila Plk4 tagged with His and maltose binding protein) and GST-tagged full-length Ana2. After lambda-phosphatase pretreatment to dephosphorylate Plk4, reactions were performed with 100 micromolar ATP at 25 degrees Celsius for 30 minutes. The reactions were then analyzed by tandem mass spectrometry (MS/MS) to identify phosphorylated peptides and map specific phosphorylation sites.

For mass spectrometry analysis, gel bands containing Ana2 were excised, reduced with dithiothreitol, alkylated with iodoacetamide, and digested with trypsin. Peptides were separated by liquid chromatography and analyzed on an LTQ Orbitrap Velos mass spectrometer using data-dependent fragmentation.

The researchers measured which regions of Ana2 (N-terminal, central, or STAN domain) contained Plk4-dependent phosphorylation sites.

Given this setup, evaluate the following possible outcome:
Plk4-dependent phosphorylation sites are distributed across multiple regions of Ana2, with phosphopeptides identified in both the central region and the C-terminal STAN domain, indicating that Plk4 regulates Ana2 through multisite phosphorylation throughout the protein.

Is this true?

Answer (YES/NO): YES